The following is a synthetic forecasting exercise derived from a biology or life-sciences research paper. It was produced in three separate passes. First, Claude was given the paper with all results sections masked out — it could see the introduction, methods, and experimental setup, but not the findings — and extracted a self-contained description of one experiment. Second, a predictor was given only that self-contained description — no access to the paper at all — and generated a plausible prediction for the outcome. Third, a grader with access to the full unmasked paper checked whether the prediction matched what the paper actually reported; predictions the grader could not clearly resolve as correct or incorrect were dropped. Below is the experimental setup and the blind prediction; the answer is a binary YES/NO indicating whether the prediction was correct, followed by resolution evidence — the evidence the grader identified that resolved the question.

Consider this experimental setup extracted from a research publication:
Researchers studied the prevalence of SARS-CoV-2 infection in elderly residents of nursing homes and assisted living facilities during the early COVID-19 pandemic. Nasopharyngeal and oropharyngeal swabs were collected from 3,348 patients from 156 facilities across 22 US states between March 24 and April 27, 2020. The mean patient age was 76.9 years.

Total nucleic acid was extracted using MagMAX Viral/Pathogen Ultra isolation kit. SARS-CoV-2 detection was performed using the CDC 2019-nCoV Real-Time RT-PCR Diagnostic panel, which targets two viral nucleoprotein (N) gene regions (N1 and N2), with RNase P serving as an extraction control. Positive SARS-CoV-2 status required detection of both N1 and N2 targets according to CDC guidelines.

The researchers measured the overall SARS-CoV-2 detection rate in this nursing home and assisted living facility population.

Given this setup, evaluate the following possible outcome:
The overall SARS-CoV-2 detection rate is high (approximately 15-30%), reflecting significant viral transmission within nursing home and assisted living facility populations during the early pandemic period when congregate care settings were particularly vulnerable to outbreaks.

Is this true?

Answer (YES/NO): NO